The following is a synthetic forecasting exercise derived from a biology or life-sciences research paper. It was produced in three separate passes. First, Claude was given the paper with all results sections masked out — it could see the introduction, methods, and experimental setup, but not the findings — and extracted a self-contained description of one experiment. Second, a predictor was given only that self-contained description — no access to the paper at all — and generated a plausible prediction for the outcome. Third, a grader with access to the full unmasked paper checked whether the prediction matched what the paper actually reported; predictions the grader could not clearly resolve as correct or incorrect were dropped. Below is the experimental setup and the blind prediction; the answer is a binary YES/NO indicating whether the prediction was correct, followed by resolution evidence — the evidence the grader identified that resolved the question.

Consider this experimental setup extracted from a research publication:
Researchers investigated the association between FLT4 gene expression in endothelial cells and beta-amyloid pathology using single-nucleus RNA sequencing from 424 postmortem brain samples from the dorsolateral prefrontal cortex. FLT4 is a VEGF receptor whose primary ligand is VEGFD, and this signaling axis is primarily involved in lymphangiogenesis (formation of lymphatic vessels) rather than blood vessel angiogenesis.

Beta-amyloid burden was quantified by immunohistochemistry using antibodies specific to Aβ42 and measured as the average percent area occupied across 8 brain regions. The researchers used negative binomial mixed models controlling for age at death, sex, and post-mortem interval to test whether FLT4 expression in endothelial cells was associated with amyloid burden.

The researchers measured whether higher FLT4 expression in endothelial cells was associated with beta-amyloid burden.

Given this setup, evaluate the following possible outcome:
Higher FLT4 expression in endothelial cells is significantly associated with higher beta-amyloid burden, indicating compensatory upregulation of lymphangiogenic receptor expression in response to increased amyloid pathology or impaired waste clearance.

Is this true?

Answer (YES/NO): YES